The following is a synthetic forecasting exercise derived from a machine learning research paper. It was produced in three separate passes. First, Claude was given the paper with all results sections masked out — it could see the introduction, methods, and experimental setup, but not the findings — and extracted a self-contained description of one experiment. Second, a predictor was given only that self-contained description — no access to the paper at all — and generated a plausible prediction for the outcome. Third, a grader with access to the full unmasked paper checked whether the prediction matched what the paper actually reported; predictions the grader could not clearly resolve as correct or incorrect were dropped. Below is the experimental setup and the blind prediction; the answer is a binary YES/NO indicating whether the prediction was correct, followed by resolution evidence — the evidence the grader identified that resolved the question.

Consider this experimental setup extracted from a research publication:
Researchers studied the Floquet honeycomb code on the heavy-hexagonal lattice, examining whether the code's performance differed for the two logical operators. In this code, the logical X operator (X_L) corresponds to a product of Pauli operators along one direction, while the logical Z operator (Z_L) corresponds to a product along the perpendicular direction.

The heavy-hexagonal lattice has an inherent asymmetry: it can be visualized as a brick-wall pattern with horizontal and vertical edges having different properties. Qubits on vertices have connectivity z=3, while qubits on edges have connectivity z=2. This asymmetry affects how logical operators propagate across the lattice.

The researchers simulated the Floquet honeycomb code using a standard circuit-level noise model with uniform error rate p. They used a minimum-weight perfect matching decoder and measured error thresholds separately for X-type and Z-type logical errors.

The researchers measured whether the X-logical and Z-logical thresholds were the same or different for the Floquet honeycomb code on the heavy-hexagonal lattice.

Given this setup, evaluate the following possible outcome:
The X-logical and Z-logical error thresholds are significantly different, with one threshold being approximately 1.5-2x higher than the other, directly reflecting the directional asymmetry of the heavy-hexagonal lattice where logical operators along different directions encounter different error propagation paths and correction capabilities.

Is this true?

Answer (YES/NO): NO